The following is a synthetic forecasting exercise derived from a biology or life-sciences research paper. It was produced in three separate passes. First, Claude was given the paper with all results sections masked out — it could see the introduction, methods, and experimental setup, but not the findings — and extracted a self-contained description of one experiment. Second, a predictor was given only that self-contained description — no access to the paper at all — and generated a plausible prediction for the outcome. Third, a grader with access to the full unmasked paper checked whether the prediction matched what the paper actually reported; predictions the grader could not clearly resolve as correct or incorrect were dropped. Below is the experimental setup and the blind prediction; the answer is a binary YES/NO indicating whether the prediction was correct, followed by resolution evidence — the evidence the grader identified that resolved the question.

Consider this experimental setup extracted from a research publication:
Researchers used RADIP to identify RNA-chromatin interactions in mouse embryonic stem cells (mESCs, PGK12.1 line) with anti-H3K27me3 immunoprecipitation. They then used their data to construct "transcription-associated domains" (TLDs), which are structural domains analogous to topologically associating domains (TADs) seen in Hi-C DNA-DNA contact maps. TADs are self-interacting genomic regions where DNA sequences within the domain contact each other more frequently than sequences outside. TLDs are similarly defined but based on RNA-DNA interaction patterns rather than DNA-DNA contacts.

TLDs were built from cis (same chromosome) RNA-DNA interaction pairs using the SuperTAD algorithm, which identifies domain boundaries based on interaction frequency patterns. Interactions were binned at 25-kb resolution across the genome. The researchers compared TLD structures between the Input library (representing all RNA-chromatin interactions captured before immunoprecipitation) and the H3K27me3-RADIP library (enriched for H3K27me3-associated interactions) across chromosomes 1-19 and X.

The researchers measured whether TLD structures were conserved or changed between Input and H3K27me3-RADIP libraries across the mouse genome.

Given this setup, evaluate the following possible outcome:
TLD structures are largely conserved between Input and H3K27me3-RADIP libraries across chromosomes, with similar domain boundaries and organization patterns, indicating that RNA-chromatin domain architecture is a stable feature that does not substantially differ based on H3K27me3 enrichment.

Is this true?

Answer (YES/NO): NO